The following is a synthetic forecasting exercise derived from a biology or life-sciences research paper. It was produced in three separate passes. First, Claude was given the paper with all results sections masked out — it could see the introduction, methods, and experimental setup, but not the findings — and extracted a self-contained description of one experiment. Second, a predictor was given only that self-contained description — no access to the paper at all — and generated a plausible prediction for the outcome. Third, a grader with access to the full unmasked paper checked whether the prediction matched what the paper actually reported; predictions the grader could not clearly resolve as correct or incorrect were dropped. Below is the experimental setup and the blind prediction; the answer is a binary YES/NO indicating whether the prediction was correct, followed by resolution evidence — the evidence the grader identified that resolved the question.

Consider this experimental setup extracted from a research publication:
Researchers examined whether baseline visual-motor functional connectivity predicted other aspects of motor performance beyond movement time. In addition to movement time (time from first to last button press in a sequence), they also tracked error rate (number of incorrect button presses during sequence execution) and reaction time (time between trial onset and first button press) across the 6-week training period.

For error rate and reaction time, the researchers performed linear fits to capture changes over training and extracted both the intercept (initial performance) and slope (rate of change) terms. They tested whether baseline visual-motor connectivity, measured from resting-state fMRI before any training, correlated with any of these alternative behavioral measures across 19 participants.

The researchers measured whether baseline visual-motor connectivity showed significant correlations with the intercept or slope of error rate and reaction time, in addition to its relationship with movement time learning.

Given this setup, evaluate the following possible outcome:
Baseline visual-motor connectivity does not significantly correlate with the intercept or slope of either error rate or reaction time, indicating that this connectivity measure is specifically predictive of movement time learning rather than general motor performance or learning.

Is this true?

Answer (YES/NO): YES